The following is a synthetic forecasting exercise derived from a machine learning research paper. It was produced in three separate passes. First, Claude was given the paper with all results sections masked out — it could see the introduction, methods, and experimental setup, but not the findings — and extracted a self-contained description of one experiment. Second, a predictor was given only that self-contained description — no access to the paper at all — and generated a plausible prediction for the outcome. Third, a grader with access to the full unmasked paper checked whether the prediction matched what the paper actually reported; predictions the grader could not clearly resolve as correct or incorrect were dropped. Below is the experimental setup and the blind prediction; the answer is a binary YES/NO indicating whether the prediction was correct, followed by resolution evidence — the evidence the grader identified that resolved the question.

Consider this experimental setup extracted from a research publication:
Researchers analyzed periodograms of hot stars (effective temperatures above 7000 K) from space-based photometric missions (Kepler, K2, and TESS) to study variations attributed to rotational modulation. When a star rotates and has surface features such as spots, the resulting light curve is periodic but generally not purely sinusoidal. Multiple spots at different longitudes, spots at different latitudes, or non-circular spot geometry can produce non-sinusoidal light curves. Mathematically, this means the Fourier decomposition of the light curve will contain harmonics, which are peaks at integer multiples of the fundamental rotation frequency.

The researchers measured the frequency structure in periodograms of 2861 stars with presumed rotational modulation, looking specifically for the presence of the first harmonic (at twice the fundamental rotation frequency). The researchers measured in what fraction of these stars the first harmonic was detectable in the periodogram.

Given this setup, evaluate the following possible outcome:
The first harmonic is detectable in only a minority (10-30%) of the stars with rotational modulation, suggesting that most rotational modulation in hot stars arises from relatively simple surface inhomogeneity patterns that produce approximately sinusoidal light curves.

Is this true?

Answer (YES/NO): NO